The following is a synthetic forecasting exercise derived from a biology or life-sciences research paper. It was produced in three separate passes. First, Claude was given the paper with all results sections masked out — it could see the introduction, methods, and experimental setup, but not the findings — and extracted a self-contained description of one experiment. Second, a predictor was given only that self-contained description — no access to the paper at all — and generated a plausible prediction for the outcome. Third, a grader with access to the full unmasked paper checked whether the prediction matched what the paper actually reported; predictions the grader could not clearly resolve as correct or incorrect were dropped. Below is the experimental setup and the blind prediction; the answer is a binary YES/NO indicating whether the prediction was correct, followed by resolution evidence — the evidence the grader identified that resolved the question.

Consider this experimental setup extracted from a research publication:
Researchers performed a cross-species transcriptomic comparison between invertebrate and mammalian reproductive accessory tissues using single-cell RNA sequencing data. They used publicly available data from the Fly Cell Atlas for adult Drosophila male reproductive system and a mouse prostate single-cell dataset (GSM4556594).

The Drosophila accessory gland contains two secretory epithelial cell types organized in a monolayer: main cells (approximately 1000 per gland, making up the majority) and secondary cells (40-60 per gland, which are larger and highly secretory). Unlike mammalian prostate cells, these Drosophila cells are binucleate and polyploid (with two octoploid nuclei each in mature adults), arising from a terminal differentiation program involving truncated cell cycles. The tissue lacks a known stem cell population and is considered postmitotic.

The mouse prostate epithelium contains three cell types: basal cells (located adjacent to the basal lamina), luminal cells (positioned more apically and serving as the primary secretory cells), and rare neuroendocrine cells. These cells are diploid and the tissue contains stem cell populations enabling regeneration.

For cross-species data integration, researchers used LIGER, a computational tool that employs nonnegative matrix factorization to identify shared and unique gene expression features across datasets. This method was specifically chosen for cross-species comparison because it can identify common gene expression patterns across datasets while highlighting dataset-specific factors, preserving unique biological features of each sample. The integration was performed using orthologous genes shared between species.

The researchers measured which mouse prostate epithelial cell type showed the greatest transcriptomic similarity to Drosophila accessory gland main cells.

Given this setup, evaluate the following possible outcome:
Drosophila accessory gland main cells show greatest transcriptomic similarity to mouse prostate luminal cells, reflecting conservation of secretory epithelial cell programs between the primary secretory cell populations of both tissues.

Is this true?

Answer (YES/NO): NO